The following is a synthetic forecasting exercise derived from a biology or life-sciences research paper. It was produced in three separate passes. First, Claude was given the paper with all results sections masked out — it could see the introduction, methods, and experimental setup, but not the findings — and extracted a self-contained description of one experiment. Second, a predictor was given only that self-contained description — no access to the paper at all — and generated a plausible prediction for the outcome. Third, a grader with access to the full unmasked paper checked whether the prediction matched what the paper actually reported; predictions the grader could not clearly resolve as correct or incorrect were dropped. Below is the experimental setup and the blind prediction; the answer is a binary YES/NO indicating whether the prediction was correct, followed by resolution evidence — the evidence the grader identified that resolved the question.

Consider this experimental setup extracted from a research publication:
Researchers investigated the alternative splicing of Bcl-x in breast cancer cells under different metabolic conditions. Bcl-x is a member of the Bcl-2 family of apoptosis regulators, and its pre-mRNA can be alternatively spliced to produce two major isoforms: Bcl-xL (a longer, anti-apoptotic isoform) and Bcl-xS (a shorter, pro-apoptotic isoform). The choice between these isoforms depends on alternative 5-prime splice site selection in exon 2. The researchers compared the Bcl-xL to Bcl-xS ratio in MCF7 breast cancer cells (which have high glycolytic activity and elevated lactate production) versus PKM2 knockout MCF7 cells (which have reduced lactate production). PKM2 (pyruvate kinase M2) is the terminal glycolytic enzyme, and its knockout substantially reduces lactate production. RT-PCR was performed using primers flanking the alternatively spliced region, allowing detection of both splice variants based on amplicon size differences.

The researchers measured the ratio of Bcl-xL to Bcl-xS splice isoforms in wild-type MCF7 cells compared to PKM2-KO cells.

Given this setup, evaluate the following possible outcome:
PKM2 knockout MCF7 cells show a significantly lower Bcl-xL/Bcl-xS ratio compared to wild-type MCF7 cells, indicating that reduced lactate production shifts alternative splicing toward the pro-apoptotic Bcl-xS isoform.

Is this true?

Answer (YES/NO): YES